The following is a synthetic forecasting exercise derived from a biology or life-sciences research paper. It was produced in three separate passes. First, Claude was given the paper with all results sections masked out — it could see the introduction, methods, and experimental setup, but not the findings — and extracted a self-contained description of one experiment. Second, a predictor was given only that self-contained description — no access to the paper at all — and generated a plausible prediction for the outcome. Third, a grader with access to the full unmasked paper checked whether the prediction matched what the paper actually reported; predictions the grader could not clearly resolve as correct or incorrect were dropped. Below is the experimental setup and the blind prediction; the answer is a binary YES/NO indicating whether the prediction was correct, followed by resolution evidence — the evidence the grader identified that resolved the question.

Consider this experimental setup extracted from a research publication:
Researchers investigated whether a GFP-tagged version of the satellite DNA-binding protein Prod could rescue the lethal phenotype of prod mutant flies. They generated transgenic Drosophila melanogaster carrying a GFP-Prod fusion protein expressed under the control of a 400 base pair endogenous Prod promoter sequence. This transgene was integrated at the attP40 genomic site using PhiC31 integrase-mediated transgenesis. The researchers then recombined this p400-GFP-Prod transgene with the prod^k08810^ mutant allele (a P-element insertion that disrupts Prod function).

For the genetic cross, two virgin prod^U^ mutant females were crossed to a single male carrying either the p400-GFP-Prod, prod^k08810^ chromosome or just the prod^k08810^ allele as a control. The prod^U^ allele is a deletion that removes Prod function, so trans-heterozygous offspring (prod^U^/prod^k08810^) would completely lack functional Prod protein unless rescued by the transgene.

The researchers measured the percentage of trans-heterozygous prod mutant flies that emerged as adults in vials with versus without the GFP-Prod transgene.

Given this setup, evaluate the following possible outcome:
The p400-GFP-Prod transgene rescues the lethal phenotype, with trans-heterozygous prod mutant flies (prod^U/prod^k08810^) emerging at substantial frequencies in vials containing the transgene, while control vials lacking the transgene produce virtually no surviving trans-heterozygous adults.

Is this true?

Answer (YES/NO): YES